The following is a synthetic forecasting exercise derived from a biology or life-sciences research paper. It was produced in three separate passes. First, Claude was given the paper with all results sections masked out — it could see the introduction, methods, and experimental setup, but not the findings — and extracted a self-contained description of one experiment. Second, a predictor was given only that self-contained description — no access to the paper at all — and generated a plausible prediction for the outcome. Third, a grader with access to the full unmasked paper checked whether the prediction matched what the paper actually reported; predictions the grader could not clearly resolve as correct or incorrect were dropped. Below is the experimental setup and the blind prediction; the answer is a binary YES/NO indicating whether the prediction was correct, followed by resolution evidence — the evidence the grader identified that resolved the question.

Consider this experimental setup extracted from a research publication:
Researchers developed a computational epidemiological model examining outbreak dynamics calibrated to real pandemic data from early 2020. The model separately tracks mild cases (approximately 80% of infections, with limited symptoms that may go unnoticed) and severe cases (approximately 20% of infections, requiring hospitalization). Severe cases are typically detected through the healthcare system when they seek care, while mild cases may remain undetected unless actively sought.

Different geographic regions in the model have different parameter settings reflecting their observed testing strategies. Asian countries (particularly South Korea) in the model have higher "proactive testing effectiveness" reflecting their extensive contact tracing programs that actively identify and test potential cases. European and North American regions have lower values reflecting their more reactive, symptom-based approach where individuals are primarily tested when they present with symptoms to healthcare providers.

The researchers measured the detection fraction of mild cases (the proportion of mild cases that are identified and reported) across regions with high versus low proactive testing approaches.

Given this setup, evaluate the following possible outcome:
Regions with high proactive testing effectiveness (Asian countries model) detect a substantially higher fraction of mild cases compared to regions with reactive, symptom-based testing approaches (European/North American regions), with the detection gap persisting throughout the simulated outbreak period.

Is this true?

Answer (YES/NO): YES